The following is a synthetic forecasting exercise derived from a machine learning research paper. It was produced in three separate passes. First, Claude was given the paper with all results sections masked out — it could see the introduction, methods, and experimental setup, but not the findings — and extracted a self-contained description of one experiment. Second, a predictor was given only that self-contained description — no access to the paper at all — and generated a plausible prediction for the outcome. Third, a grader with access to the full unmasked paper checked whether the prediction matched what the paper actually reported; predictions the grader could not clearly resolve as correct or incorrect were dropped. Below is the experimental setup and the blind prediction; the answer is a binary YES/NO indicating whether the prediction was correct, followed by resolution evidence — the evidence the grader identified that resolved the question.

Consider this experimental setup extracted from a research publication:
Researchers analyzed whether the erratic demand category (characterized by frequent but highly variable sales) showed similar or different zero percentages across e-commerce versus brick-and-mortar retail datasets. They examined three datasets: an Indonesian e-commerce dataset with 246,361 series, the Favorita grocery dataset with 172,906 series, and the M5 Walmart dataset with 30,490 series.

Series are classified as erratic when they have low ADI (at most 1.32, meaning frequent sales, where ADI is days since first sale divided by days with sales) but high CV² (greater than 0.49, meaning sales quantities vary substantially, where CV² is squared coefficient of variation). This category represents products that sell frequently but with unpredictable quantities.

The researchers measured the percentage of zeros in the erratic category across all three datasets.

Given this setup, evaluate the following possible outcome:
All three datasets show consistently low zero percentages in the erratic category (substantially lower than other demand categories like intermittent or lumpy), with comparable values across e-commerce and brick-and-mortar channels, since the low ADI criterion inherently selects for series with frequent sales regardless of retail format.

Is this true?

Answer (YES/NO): NO